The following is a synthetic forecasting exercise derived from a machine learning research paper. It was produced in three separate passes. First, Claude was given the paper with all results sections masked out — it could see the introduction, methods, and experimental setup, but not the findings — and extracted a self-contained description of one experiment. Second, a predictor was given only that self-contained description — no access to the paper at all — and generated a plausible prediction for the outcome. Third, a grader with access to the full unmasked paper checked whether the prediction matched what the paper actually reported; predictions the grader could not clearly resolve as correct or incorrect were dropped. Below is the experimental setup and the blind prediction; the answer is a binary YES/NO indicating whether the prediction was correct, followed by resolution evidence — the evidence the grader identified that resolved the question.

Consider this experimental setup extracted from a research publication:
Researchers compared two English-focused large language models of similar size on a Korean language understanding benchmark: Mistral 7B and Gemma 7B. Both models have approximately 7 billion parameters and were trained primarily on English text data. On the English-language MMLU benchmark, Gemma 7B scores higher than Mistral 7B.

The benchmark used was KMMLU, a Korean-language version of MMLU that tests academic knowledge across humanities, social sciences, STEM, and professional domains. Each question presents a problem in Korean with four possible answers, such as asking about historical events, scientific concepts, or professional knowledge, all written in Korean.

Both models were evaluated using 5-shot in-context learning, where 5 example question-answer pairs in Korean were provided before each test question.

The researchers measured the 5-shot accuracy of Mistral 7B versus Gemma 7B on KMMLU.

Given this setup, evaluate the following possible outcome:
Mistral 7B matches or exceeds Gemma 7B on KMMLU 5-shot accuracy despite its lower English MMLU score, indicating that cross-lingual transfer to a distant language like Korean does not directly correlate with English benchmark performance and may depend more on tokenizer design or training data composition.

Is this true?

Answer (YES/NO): NO